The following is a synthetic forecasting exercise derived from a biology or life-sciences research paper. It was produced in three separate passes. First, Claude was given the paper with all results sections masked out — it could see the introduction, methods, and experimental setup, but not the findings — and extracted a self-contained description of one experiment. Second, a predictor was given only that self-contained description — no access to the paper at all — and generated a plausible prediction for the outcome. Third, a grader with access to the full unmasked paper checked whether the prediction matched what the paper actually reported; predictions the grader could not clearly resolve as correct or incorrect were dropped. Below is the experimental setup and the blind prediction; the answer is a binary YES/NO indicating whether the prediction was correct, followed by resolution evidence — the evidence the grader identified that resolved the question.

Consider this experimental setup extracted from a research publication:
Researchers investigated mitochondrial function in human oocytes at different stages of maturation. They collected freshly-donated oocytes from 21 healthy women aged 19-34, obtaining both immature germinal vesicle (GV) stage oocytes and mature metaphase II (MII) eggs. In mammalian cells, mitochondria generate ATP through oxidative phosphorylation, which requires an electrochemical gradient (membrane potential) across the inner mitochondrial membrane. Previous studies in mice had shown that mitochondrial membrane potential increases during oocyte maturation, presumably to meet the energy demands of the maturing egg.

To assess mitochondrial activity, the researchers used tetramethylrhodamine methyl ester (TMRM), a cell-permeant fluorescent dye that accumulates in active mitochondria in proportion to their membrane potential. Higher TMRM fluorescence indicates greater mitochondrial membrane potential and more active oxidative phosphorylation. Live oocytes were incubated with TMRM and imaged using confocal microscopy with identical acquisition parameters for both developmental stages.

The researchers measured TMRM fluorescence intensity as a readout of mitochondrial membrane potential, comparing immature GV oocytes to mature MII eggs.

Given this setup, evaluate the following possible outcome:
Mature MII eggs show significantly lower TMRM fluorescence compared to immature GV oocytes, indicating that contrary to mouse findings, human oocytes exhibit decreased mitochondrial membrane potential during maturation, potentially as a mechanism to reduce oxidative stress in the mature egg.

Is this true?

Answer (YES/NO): YES